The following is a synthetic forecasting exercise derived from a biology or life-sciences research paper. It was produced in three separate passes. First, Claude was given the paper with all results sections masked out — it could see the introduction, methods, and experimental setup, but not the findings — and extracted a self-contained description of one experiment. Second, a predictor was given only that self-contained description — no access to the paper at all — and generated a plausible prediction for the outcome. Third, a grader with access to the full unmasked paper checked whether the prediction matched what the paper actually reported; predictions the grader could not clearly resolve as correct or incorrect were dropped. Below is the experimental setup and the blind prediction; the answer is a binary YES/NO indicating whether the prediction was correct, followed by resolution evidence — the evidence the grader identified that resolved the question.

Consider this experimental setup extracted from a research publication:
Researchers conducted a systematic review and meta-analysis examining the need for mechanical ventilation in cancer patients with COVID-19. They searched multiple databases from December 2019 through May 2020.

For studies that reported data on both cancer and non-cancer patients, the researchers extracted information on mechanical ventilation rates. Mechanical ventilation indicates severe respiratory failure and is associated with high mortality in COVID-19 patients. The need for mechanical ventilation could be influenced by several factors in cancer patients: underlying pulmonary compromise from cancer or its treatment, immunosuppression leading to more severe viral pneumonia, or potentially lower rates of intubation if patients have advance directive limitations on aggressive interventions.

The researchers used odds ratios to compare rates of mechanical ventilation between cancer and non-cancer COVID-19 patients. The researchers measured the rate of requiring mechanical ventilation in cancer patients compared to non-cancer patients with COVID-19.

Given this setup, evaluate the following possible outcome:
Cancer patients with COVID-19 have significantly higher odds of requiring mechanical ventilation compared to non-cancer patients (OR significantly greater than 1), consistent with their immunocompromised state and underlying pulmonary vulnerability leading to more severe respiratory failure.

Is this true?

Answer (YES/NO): YES